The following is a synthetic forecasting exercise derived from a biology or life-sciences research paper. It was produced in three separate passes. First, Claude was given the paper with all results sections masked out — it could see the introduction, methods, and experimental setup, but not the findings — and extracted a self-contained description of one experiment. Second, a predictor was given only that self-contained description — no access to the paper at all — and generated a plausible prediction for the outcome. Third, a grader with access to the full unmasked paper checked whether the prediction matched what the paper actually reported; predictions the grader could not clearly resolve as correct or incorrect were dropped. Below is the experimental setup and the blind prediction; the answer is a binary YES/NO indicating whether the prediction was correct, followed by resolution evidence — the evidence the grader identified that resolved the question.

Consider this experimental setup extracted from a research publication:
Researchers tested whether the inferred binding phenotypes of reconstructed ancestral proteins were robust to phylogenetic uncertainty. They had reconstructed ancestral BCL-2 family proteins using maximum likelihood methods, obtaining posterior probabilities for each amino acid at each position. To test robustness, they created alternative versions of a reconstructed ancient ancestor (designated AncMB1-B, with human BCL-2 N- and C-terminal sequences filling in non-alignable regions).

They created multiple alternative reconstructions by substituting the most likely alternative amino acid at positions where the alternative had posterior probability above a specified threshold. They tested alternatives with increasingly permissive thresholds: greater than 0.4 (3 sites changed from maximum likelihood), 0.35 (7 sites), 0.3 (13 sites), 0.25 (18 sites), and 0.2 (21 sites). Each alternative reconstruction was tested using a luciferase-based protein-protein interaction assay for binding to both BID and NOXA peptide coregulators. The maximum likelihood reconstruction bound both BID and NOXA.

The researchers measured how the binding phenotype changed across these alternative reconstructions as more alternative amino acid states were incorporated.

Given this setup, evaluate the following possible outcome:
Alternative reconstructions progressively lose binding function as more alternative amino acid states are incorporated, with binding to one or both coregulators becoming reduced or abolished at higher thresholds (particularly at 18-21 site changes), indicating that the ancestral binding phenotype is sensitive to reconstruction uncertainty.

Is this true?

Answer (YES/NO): YES